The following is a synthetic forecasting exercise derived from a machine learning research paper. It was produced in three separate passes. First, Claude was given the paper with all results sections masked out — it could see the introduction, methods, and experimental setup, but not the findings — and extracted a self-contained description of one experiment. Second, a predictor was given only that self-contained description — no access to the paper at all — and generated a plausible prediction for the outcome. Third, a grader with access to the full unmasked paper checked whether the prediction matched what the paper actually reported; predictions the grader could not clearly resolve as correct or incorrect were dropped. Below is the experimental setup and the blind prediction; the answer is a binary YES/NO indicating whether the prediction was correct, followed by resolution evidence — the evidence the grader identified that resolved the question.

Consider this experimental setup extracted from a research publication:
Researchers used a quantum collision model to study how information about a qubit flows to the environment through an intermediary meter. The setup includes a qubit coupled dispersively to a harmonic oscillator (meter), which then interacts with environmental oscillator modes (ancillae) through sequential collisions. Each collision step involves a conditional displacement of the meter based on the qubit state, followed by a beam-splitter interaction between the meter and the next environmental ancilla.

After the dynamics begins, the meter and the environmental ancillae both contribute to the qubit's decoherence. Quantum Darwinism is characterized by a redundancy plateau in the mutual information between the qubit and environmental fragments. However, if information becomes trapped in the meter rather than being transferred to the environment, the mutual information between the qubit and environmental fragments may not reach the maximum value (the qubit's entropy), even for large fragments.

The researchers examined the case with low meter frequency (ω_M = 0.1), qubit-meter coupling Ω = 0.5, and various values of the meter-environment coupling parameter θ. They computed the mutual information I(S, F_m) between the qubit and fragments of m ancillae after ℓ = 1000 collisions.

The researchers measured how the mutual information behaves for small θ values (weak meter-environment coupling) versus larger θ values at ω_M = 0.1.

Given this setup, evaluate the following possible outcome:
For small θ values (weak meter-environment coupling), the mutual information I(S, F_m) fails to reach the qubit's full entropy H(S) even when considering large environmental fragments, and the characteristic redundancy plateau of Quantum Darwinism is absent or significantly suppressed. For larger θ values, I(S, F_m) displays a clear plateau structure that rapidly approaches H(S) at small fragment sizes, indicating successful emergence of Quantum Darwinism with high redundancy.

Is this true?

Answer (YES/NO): NO